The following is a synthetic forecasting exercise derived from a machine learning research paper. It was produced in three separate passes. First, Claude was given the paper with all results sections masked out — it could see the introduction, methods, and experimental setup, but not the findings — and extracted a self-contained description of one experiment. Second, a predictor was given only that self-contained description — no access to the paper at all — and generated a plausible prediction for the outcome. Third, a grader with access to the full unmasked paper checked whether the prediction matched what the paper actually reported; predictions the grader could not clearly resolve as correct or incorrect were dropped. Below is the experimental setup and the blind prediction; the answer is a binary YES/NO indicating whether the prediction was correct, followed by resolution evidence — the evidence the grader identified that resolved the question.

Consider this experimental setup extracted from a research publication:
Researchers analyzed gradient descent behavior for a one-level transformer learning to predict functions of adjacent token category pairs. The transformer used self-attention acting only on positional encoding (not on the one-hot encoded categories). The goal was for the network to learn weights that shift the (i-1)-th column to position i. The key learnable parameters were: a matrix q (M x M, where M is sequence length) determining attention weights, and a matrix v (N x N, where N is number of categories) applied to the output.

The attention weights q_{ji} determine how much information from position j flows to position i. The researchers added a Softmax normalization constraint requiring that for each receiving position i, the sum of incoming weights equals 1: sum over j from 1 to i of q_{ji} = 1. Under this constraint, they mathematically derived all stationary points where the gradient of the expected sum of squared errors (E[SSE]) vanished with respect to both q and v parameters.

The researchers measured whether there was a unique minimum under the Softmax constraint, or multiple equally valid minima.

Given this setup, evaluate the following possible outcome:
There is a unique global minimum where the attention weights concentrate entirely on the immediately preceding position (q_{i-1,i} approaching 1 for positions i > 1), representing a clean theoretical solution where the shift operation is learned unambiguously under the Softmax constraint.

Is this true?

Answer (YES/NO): YES